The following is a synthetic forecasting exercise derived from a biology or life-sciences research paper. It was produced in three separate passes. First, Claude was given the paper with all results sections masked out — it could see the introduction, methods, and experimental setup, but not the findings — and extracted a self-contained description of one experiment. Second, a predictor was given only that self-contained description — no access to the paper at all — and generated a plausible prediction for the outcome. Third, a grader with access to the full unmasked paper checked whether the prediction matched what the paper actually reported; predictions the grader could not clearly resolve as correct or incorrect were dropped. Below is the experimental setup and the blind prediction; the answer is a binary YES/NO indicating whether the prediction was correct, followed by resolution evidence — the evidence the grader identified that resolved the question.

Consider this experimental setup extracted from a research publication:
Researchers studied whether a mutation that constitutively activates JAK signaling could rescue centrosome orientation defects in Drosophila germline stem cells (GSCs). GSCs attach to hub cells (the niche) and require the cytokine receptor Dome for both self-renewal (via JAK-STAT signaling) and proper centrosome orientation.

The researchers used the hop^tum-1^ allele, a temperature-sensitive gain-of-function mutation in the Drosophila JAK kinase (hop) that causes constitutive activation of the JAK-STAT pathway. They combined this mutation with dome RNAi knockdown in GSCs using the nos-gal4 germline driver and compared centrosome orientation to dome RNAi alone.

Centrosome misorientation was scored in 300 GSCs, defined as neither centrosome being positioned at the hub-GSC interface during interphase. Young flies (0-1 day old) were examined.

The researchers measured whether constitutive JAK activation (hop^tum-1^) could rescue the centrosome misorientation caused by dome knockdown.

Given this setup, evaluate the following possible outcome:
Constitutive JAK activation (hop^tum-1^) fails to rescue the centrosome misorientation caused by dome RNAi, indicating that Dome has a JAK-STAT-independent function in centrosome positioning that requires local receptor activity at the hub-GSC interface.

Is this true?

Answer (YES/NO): YES